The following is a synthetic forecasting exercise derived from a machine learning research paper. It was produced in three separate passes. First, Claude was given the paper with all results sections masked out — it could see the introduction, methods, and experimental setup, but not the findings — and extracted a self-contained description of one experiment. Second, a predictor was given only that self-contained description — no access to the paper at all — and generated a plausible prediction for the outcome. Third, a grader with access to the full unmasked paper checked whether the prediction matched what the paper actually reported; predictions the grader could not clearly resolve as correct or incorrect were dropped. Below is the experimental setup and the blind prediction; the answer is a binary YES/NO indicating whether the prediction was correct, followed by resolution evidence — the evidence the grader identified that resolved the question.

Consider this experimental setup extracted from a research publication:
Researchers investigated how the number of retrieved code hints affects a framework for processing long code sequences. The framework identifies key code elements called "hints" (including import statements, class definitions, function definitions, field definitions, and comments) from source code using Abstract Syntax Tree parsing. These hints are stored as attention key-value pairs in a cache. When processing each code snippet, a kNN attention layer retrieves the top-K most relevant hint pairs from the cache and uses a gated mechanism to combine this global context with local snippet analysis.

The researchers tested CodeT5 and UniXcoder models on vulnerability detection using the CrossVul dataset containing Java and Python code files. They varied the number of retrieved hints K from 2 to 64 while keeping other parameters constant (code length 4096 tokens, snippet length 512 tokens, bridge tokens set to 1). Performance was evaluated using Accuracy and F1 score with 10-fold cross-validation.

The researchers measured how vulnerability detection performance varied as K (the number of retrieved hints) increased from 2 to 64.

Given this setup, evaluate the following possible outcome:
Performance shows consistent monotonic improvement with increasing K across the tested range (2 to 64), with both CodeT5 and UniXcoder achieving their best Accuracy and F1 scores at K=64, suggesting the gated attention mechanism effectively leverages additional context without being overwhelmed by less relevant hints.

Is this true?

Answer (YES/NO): NO